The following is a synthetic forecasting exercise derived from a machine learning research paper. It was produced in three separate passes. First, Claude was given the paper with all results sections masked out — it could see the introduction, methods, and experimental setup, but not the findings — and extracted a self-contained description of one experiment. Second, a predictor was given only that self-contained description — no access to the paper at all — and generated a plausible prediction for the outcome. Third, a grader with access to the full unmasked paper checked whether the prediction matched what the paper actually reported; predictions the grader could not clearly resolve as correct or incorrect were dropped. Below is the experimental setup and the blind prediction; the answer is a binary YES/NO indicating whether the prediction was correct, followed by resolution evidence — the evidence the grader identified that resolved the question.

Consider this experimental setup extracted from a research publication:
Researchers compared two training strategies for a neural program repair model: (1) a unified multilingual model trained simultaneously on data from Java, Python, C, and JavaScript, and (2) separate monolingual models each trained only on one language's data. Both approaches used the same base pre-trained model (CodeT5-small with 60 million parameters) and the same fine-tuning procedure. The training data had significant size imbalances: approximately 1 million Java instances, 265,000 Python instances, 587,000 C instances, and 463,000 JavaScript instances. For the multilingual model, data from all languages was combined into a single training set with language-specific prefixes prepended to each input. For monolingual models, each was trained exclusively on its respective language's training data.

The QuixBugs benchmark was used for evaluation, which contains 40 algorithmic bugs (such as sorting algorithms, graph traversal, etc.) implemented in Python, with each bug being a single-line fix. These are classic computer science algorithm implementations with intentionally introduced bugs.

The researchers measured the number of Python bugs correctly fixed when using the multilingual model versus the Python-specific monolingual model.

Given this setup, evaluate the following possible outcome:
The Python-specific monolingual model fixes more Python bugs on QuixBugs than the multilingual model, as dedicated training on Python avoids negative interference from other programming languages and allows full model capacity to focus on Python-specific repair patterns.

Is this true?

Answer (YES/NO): NO